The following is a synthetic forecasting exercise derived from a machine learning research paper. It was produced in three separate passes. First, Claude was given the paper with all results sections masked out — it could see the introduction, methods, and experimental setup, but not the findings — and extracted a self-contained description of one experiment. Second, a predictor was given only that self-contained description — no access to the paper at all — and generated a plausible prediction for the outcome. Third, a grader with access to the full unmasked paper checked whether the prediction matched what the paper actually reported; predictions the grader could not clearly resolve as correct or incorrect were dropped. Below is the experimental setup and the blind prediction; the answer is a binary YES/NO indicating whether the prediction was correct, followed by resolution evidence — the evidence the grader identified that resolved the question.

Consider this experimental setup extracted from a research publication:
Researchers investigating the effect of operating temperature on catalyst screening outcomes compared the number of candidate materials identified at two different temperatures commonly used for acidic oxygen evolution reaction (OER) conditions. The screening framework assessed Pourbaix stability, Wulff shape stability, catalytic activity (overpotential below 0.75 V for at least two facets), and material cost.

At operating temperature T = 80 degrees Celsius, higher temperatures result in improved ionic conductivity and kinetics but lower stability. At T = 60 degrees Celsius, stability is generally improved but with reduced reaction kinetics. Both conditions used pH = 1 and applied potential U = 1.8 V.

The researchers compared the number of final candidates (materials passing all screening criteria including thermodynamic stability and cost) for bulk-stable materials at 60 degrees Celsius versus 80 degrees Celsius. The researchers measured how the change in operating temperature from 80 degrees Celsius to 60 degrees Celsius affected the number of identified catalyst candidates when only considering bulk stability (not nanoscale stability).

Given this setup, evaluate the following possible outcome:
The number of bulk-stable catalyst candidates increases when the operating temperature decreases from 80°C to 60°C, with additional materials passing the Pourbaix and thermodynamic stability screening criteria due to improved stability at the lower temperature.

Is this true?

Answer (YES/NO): YES